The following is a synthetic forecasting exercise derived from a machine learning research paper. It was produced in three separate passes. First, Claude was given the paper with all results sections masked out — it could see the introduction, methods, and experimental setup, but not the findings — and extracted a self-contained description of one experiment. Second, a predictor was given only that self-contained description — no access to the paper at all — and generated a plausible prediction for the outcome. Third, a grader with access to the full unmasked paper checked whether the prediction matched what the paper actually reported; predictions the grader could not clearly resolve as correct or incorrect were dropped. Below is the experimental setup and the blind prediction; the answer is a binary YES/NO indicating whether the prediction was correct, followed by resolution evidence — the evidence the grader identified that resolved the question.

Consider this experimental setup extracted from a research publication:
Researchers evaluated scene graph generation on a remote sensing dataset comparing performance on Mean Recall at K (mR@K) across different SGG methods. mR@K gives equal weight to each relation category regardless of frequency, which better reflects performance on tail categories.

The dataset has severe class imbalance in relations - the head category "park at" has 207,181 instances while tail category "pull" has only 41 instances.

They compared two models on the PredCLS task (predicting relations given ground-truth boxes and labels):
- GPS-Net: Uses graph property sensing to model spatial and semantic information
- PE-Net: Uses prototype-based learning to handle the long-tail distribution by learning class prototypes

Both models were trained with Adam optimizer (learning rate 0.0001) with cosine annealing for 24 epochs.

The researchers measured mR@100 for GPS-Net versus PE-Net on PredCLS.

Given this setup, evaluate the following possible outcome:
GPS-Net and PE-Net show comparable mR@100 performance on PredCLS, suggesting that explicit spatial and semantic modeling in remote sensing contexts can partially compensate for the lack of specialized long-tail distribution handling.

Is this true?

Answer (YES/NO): NO